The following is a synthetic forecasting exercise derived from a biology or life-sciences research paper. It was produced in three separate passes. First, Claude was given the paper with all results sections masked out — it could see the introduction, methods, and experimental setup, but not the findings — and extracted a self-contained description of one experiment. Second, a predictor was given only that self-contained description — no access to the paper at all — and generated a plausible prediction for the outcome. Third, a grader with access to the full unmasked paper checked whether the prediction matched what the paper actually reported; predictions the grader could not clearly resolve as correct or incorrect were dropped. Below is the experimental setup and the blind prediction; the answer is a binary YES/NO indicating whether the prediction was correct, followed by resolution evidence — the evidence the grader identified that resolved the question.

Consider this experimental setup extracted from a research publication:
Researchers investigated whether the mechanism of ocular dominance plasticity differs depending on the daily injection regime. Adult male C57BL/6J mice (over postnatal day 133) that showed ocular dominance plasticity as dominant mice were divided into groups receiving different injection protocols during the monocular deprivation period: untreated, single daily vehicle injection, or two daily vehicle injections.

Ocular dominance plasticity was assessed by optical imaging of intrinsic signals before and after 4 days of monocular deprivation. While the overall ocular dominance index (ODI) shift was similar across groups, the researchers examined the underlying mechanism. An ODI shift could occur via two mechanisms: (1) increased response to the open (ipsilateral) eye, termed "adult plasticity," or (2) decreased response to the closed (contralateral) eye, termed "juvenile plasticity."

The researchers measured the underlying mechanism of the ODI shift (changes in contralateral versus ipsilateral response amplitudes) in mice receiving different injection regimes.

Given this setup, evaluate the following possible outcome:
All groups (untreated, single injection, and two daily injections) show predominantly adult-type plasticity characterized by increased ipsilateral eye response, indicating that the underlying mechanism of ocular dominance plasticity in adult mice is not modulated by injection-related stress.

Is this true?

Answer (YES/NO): NO